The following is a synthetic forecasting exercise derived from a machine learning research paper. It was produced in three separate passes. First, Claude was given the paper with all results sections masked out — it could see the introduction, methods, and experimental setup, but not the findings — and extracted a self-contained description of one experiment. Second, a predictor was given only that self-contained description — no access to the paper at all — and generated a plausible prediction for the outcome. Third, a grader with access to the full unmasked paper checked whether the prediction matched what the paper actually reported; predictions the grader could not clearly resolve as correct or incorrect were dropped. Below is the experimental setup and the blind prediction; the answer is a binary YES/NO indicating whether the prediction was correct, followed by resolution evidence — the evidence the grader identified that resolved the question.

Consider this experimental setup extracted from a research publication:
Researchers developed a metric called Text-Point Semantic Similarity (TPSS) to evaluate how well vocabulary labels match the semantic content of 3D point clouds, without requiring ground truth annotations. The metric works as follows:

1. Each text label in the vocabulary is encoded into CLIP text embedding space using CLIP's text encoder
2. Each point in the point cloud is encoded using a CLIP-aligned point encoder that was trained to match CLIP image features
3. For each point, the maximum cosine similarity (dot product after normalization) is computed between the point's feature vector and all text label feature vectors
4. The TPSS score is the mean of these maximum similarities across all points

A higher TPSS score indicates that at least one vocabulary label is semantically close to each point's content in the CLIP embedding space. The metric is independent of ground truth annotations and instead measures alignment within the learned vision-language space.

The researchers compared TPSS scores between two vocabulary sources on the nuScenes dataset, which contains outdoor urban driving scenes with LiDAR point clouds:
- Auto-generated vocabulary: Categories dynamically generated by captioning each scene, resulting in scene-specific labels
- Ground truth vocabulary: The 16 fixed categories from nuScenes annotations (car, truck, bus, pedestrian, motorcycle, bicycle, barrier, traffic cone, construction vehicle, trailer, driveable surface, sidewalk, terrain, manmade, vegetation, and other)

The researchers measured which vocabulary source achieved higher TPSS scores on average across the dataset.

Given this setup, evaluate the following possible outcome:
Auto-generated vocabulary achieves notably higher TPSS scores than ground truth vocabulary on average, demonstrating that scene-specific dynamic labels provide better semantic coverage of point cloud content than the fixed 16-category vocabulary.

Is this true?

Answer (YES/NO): YES